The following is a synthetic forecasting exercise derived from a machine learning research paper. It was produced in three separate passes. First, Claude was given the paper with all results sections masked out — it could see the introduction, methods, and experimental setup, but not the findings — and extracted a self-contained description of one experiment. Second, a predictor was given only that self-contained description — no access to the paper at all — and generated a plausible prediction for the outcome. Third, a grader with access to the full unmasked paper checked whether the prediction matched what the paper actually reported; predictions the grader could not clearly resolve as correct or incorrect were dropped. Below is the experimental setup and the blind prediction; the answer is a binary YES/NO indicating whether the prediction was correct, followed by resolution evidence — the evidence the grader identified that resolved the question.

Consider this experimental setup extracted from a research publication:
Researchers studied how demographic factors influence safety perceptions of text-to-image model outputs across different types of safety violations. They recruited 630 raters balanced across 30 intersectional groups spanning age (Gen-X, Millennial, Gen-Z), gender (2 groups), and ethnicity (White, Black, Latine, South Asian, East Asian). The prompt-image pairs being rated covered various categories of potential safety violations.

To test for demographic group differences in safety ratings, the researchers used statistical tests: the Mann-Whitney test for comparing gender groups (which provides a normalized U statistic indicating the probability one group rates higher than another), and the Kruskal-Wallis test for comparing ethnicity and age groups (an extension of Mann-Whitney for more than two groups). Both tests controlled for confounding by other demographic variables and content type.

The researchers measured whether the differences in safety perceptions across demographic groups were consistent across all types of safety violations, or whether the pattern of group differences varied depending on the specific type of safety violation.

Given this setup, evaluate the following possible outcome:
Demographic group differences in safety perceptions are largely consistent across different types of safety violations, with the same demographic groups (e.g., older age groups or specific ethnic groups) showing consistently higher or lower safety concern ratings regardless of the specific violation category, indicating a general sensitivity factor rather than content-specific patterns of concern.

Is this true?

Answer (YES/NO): NO